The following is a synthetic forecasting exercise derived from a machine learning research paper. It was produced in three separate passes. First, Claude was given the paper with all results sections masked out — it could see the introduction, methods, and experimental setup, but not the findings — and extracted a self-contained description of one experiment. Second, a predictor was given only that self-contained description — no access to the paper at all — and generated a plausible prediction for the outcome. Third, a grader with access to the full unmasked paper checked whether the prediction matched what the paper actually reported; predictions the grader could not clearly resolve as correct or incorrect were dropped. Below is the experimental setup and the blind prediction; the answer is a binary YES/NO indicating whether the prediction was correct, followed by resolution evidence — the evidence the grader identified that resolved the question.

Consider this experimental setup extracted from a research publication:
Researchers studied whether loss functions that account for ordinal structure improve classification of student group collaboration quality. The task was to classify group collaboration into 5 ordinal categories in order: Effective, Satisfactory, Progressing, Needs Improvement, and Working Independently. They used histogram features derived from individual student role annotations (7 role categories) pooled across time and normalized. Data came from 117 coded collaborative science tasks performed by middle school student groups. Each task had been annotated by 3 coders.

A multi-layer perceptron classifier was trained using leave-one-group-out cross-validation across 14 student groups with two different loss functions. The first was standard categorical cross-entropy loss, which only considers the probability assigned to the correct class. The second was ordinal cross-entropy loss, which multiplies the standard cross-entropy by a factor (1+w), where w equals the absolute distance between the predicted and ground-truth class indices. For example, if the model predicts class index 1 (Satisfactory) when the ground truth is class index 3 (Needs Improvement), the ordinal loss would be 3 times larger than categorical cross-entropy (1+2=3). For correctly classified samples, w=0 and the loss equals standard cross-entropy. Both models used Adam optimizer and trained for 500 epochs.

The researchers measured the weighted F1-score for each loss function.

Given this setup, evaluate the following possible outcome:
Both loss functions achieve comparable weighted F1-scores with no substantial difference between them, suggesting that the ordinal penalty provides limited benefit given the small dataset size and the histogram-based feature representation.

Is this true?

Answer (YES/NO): NO